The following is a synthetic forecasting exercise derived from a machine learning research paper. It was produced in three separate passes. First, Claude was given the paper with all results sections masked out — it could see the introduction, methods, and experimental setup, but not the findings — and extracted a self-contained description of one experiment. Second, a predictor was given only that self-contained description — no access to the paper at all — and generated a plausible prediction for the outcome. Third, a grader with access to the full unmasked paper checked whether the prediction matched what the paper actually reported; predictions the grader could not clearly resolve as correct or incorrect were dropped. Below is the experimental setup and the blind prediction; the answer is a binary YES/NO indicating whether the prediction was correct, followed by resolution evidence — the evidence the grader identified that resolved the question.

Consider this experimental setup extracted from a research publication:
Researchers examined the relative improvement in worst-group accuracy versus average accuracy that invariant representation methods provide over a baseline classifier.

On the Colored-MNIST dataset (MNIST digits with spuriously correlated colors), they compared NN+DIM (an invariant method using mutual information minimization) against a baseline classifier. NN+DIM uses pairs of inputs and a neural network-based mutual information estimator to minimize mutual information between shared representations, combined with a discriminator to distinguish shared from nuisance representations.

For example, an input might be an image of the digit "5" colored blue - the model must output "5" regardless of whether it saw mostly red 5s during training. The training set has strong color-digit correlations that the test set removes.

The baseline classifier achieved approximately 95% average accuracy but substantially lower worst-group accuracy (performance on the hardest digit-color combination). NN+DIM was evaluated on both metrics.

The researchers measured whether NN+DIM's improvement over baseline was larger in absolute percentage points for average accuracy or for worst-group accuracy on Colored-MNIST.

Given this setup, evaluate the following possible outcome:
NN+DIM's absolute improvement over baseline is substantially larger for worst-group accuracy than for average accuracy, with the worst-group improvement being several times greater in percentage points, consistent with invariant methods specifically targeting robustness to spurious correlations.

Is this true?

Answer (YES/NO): YES